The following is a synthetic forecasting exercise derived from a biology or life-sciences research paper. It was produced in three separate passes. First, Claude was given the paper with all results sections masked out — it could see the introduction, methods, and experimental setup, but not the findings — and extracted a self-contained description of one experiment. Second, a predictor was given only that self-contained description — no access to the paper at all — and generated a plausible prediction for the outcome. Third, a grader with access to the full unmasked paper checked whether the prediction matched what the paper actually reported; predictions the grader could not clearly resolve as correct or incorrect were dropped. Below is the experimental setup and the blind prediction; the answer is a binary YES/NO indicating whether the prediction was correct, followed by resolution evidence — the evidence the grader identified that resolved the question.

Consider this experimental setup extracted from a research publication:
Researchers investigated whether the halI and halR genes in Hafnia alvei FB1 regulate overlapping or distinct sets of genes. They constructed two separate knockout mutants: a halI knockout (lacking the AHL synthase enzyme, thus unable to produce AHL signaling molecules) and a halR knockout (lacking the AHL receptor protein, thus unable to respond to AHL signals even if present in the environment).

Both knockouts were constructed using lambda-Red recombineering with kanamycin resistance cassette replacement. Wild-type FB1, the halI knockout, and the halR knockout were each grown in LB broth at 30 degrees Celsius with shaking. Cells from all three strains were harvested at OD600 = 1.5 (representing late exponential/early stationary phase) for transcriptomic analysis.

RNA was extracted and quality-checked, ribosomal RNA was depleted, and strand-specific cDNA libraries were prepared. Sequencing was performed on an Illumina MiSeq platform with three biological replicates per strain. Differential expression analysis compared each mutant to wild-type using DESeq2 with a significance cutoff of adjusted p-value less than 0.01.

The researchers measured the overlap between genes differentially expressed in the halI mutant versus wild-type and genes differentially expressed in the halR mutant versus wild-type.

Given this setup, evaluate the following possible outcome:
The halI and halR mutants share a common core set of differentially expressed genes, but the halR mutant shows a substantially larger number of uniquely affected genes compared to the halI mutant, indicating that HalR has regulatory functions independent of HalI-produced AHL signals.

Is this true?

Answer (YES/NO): NO